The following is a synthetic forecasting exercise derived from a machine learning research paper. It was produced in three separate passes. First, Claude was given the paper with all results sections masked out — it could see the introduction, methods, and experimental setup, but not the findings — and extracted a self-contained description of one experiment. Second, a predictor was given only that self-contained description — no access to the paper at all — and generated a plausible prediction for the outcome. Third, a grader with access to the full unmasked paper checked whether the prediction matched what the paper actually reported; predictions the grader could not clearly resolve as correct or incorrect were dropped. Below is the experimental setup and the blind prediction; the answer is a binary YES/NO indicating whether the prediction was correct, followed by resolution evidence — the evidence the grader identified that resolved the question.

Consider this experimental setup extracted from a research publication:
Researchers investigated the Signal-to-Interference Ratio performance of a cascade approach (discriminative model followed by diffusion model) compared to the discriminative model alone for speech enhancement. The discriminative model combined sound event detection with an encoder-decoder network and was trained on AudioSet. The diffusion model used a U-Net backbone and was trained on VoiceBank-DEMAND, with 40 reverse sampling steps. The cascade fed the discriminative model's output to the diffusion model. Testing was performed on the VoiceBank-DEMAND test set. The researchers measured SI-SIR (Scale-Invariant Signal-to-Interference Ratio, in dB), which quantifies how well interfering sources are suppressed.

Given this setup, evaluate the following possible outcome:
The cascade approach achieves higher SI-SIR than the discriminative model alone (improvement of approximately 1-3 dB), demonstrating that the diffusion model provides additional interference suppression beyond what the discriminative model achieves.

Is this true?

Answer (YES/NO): NO